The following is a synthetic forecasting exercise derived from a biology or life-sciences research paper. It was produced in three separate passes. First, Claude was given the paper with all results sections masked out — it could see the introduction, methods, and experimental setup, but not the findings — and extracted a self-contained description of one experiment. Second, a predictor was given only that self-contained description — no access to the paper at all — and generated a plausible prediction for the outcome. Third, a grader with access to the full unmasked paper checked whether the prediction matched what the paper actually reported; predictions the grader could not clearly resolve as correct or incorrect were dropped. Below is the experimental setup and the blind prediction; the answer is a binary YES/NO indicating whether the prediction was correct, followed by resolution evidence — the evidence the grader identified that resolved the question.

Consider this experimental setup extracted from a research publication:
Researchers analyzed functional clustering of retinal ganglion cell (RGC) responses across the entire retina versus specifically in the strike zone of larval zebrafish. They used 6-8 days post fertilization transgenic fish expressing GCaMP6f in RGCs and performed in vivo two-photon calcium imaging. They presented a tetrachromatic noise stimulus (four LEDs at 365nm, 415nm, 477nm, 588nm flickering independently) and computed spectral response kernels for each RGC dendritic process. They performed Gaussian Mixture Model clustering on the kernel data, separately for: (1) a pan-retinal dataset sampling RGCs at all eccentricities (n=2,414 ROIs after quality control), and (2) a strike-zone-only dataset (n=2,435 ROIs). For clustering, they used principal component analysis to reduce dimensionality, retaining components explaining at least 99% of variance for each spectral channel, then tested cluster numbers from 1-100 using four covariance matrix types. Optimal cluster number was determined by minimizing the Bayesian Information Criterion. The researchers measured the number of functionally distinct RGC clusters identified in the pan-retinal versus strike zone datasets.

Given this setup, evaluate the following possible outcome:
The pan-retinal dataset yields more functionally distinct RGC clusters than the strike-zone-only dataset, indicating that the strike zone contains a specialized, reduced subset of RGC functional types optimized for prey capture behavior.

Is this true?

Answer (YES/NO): YES